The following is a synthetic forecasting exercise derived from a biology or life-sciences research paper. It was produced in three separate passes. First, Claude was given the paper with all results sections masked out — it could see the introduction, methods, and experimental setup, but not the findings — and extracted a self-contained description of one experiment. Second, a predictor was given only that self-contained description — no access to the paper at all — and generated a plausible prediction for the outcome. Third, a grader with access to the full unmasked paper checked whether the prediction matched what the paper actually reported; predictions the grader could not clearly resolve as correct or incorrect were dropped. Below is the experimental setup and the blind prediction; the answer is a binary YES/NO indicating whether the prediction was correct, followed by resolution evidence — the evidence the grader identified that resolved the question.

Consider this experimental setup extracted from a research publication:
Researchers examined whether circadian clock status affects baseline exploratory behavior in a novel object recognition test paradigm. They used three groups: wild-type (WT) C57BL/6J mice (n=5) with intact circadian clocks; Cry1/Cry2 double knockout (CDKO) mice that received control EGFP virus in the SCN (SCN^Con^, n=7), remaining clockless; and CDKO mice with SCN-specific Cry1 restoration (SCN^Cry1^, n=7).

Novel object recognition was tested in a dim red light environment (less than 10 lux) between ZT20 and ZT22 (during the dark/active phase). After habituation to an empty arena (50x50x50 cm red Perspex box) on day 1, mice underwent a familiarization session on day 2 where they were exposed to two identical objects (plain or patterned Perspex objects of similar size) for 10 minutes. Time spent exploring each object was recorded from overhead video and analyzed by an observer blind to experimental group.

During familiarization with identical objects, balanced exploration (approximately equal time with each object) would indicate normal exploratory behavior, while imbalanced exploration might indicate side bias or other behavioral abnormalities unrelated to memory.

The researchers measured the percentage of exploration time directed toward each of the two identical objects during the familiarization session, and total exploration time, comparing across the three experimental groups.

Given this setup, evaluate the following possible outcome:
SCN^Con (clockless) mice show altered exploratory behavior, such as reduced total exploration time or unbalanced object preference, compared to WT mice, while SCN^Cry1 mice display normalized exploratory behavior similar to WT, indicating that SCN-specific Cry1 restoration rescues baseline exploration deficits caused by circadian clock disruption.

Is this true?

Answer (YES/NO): NO